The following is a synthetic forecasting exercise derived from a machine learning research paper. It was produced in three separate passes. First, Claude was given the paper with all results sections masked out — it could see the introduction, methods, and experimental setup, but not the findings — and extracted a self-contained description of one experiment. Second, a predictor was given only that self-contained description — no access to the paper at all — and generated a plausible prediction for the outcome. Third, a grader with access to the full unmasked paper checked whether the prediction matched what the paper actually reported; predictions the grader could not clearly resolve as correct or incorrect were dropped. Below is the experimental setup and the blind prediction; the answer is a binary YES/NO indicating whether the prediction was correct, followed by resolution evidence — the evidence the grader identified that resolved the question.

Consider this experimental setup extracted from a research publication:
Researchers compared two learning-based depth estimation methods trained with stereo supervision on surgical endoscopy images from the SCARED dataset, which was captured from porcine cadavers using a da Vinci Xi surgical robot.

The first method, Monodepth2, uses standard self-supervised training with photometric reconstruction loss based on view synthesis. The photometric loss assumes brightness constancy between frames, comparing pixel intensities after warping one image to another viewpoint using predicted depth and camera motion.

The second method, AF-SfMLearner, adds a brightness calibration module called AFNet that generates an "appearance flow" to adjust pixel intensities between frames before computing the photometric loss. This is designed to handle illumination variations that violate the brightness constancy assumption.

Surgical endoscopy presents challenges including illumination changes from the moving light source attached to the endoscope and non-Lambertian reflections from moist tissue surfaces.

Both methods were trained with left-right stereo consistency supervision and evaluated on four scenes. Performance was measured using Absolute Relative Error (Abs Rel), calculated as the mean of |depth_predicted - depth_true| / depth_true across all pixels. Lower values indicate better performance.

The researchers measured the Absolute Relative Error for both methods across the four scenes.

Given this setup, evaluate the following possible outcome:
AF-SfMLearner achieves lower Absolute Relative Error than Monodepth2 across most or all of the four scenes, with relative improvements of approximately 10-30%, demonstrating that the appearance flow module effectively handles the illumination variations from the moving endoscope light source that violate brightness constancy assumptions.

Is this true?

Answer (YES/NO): NO